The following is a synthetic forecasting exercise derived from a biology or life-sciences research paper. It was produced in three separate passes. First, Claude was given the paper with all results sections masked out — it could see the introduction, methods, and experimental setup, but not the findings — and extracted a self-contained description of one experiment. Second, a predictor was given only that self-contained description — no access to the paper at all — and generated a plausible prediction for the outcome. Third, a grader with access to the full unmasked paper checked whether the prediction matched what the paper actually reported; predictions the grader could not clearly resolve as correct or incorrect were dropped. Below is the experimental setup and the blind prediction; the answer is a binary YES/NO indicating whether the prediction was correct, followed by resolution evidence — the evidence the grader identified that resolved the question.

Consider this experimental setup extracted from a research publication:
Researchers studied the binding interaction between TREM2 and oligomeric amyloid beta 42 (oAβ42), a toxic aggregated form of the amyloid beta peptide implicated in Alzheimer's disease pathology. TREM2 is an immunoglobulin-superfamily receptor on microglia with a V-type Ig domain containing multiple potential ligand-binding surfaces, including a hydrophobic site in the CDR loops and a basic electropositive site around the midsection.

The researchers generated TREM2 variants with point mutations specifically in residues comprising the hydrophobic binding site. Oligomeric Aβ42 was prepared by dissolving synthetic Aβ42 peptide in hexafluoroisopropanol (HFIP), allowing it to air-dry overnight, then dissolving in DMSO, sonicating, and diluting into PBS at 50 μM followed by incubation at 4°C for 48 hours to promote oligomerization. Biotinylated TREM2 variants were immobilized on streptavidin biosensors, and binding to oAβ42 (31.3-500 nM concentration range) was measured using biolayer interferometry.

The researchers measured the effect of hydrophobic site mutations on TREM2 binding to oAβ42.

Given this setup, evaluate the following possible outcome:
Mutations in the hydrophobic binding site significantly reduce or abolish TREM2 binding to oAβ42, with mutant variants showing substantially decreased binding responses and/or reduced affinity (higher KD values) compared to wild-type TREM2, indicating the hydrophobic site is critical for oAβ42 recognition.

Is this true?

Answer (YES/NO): YES